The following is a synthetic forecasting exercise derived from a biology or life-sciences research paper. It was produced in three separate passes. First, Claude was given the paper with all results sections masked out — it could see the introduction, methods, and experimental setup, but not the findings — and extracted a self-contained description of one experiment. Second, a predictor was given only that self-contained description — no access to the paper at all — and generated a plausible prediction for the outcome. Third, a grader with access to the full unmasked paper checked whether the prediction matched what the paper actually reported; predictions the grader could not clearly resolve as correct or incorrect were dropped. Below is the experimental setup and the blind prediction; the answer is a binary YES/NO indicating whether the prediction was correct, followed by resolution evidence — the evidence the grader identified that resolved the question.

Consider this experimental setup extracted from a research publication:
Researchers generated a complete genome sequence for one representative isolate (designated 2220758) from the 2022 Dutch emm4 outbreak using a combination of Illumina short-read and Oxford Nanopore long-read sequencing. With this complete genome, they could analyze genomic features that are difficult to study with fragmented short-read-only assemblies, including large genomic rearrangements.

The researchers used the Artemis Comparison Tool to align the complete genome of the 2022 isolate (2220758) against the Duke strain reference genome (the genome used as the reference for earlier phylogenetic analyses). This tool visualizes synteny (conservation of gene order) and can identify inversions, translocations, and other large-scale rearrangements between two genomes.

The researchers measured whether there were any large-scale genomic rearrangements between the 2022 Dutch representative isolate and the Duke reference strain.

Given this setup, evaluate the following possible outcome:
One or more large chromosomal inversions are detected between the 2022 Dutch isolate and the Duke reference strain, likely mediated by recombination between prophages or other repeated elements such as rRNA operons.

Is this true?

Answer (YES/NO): NO